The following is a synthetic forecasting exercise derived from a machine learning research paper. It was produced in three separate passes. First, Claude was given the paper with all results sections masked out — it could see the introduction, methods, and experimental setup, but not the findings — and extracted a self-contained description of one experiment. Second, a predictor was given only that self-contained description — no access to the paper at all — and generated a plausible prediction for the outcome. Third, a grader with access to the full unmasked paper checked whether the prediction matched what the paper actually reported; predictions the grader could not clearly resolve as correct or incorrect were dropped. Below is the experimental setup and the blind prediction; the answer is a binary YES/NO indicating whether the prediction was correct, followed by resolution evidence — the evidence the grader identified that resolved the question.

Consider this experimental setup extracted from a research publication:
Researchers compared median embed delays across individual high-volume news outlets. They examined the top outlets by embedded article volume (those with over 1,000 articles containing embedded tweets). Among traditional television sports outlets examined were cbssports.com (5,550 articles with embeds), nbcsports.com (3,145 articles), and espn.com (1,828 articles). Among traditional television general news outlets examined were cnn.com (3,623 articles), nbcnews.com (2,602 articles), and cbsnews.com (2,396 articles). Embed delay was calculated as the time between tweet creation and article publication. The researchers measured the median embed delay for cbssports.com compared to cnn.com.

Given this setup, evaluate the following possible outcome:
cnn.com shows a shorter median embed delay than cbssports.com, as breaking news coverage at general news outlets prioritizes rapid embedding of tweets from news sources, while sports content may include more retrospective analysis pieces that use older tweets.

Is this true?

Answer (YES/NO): NO